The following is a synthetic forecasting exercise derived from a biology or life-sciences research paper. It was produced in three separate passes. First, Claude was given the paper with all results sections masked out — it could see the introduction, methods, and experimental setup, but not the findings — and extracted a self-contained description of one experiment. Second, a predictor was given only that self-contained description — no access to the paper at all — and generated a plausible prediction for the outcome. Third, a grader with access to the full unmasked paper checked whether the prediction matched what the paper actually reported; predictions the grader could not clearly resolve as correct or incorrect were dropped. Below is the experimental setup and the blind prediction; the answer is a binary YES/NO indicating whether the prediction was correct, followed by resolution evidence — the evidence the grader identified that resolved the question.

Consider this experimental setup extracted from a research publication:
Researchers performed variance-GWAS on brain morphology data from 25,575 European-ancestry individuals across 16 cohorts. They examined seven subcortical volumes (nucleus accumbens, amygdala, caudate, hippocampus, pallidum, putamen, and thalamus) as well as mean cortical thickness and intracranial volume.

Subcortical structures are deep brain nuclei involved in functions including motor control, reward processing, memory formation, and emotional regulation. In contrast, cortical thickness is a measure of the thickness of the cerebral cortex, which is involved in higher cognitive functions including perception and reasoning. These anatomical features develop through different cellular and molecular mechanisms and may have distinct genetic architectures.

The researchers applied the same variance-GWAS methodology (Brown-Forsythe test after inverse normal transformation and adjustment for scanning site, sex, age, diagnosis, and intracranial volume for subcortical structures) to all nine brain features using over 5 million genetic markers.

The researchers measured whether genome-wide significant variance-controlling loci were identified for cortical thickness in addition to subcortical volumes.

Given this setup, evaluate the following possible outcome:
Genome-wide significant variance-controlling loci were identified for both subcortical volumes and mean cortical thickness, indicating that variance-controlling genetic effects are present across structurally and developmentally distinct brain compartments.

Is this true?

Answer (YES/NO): YES